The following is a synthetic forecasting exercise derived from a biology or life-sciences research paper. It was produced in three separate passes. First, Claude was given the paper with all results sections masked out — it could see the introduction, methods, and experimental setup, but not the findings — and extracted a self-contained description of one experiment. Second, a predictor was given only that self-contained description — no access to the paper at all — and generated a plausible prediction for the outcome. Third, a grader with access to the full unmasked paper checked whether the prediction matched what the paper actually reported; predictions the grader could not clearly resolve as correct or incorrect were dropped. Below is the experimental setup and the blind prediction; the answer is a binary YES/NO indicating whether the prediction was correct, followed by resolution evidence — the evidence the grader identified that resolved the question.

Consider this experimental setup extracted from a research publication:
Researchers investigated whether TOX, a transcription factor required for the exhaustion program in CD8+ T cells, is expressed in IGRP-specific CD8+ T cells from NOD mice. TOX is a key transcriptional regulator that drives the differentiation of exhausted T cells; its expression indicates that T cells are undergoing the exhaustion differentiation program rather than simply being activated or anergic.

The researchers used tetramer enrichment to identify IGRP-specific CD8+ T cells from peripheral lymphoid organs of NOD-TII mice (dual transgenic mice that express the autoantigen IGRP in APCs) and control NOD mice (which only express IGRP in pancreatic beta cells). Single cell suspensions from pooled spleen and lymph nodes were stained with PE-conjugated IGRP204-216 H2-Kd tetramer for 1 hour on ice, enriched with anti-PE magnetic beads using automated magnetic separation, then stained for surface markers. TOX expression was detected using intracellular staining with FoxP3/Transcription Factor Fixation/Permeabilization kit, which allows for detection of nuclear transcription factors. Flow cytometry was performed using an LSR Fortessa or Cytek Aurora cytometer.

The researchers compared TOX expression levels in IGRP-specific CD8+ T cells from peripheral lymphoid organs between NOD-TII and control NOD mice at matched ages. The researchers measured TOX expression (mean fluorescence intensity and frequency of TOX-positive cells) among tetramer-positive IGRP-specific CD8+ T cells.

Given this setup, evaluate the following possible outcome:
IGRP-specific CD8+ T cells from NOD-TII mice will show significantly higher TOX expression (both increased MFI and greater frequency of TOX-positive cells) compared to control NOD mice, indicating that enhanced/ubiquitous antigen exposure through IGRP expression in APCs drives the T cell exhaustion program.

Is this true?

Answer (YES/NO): YES